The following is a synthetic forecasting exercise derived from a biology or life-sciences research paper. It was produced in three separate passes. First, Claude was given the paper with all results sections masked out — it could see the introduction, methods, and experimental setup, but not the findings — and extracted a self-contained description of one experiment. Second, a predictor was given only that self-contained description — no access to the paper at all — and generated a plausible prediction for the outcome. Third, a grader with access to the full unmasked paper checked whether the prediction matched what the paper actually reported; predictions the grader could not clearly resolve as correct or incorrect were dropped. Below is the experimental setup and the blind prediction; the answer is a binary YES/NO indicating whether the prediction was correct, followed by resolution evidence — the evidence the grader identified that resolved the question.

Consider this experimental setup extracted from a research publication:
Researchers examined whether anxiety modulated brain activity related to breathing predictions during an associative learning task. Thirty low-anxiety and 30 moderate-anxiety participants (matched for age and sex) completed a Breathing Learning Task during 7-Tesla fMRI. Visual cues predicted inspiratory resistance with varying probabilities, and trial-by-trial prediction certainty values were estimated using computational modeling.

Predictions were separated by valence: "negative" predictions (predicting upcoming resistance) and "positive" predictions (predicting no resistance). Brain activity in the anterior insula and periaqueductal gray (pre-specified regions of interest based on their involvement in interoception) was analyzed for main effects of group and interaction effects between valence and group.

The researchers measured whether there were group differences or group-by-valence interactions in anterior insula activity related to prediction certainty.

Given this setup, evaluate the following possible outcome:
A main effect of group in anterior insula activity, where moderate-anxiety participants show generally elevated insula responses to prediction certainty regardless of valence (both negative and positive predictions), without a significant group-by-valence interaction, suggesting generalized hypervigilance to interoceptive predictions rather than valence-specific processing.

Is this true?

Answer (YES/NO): NO